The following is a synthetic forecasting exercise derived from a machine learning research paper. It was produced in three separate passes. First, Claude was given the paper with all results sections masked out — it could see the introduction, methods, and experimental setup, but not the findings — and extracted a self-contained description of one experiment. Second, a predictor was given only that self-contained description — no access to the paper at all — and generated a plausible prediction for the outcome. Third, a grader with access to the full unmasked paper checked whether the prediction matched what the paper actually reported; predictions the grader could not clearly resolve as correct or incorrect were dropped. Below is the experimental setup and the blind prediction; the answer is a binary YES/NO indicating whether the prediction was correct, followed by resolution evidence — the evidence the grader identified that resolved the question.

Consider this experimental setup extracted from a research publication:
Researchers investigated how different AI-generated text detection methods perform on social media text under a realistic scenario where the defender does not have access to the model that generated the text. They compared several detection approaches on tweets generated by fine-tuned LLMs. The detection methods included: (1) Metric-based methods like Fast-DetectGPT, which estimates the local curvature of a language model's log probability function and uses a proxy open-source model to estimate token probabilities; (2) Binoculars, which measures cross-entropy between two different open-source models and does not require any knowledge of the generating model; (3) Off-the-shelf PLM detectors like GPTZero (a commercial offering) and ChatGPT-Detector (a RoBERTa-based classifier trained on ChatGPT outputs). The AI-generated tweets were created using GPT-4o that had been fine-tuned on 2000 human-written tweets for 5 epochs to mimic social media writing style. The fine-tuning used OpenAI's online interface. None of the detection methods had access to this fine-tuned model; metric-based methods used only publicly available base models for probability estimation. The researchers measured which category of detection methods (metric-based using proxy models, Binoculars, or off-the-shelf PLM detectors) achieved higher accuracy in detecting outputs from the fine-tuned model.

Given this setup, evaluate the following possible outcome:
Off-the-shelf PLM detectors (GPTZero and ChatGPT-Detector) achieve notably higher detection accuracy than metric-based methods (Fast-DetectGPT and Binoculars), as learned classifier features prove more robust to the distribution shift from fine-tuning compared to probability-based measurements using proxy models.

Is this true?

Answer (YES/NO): NO